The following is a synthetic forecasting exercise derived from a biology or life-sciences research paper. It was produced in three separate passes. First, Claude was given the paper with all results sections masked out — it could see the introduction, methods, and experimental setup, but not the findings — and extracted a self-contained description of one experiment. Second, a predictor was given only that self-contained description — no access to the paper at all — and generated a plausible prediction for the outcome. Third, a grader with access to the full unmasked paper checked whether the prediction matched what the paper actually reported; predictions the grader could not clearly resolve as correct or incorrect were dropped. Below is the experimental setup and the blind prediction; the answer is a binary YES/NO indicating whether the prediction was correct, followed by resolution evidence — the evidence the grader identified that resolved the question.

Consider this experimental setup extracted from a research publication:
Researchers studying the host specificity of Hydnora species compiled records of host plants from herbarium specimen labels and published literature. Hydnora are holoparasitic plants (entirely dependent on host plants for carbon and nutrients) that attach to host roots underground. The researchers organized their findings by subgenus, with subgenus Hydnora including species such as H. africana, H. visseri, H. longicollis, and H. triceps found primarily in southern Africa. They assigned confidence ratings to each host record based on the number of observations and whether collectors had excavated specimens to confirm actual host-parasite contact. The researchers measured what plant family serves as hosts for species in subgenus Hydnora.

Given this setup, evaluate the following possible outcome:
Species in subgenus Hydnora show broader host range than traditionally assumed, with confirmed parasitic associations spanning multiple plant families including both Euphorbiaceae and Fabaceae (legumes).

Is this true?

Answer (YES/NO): NO